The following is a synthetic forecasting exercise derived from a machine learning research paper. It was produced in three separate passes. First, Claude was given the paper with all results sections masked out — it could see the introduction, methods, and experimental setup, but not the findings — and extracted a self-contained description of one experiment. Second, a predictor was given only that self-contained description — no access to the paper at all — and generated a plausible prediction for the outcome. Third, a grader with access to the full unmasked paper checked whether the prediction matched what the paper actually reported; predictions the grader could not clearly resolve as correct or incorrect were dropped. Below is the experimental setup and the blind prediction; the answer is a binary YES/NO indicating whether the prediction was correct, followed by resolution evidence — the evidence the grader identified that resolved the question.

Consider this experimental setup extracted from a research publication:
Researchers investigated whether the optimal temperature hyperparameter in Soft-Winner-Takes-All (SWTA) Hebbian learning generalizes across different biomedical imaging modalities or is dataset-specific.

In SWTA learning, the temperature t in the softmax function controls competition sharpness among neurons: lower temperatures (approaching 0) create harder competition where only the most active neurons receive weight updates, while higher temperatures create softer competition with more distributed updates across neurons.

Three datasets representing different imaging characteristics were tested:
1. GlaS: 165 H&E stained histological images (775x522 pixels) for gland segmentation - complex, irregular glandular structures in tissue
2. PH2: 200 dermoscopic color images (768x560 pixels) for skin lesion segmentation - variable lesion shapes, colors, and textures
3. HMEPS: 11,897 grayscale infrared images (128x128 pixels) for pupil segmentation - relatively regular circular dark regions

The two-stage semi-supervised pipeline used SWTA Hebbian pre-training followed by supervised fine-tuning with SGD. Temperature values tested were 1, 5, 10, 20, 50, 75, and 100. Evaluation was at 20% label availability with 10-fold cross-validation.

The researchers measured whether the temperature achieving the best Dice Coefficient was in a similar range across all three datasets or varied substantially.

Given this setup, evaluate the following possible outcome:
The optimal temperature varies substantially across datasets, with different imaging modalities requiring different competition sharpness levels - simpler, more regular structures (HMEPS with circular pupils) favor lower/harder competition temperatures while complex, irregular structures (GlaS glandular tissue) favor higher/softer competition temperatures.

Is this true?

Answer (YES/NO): NO